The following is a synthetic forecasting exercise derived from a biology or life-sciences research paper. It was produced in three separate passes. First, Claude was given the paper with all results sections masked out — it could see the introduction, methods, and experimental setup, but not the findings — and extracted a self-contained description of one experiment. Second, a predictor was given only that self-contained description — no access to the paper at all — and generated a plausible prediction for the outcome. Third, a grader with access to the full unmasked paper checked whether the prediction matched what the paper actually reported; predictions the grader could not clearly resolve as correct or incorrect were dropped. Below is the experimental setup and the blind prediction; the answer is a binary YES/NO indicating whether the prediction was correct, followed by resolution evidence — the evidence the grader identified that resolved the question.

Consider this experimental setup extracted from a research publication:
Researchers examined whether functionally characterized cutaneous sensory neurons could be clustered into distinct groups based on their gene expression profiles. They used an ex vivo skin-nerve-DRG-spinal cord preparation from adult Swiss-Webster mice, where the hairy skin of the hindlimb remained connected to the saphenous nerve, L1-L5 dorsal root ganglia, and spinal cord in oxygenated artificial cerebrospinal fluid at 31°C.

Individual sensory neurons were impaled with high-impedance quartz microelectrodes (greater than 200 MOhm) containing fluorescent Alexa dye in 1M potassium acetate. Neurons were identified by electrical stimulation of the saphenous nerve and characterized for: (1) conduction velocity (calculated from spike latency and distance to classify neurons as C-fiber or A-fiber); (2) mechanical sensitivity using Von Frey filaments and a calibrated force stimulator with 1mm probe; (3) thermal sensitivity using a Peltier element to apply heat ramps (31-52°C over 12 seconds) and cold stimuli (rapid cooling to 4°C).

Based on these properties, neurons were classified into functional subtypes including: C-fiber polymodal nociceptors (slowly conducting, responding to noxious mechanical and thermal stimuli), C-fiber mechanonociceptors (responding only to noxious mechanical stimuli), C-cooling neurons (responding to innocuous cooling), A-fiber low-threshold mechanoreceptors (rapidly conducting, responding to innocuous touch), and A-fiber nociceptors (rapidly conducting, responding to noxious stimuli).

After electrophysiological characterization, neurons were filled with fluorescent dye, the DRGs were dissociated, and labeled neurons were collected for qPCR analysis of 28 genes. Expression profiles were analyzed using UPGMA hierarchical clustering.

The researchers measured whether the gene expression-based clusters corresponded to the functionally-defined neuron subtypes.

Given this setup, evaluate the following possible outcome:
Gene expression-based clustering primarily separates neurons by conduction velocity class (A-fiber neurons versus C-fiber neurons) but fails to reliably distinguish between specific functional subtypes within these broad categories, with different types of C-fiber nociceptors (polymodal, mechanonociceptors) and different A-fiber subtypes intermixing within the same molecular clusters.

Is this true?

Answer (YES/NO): NO